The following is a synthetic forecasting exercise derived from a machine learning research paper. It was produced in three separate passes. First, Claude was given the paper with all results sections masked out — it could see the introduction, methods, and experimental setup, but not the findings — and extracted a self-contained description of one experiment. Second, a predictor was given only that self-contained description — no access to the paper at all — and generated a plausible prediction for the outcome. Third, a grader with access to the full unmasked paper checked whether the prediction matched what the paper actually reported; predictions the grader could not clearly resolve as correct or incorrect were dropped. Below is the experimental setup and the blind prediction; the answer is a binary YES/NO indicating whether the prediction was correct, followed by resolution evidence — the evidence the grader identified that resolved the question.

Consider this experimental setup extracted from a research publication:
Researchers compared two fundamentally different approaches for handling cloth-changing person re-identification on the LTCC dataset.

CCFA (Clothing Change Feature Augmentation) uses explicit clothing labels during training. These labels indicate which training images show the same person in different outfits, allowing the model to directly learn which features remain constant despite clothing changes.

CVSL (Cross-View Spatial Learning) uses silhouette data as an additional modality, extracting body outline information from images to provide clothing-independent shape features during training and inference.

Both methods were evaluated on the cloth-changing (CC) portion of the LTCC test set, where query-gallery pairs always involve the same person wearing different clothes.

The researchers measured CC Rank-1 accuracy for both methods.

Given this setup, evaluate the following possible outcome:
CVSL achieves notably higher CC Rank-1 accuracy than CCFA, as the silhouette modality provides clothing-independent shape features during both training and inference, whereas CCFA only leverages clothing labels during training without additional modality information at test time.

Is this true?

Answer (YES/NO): NO